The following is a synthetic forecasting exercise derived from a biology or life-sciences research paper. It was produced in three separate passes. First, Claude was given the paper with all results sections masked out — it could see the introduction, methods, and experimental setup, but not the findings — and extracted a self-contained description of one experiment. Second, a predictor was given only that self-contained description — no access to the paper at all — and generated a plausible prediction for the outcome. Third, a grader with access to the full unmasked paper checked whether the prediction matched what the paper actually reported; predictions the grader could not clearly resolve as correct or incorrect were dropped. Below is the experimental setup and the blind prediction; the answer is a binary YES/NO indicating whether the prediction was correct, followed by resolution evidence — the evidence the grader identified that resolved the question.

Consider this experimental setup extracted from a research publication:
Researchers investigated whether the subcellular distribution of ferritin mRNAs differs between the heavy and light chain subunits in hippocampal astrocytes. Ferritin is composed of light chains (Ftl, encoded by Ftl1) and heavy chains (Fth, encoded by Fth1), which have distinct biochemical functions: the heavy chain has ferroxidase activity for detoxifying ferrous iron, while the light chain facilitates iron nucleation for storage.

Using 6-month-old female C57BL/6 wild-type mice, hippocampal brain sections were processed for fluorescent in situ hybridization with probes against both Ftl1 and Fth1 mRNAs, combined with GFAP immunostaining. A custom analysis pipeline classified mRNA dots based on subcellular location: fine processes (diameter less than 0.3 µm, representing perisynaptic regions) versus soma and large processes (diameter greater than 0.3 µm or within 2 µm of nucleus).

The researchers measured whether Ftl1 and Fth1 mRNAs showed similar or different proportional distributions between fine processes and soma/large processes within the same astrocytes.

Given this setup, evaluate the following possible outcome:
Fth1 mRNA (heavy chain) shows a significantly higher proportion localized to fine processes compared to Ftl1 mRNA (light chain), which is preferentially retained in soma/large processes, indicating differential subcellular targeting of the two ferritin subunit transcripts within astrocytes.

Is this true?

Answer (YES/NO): NO